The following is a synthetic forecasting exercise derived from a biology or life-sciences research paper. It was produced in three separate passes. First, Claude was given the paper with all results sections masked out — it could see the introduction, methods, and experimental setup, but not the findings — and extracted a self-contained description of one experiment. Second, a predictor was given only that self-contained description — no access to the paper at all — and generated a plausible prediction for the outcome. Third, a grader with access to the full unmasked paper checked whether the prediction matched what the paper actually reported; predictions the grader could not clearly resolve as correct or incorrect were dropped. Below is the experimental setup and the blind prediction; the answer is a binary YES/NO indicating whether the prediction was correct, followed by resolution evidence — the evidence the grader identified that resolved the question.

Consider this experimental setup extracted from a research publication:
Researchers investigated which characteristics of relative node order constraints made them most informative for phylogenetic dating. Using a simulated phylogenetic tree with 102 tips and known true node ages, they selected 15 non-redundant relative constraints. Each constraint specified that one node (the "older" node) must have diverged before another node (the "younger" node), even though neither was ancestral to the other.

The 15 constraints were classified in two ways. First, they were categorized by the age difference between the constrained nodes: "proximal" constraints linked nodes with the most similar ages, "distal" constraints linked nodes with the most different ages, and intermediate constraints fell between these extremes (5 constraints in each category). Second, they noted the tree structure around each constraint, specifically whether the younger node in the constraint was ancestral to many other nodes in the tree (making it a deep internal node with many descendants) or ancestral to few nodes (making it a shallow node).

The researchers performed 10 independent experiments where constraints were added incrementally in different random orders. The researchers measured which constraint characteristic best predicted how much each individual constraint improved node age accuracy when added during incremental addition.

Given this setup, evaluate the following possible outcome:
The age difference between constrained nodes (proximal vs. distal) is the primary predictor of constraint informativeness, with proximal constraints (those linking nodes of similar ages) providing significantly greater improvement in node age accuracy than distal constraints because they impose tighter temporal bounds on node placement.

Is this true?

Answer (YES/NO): NO